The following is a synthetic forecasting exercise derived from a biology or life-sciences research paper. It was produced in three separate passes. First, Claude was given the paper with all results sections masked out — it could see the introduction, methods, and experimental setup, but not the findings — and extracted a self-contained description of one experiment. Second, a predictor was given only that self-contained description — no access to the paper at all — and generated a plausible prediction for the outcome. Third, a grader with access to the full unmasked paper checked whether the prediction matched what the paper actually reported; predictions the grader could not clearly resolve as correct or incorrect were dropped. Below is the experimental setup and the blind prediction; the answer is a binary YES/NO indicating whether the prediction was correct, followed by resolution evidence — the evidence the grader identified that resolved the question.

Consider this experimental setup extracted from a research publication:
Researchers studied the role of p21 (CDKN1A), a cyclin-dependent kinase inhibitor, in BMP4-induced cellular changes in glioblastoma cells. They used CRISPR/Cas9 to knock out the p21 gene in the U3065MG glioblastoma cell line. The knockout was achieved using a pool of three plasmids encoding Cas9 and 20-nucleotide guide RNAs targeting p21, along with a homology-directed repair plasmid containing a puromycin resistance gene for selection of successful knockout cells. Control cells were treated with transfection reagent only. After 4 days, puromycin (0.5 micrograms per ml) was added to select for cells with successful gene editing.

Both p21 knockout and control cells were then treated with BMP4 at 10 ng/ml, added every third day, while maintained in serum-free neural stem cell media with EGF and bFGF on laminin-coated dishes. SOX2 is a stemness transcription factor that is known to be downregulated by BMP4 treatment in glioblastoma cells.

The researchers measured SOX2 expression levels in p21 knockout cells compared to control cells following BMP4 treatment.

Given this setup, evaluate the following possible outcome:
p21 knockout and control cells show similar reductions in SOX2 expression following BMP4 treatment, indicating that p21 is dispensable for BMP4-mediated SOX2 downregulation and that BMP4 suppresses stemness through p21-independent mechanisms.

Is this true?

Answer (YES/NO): YES